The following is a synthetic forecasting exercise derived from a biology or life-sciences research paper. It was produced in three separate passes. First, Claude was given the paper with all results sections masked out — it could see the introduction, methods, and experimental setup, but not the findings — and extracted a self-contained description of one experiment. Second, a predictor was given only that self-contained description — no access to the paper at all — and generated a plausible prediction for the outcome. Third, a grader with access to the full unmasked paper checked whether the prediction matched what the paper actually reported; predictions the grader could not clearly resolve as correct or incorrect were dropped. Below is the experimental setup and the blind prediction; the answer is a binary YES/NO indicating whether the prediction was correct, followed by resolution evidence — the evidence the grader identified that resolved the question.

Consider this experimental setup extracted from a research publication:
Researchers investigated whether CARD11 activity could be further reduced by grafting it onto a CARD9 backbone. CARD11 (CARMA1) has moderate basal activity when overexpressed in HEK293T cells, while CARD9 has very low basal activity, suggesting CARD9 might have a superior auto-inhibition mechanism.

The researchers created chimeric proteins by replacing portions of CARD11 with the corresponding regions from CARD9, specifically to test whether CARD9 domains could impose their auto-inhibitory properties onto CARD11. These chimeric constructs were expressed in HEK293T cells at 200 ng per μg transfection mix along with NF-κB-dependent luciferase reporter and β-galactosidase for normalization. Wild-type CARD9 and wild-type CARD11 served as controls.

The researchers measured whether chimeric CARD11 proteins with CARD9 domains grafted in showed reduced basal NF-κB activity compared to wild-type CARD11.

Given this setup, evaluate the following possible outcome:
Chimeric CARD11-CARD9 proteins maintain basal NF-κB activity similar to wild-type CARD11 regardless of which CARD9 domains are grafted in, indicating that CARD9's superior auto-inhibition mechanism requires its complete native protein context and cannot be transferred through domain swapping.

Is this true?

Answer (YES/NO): YES